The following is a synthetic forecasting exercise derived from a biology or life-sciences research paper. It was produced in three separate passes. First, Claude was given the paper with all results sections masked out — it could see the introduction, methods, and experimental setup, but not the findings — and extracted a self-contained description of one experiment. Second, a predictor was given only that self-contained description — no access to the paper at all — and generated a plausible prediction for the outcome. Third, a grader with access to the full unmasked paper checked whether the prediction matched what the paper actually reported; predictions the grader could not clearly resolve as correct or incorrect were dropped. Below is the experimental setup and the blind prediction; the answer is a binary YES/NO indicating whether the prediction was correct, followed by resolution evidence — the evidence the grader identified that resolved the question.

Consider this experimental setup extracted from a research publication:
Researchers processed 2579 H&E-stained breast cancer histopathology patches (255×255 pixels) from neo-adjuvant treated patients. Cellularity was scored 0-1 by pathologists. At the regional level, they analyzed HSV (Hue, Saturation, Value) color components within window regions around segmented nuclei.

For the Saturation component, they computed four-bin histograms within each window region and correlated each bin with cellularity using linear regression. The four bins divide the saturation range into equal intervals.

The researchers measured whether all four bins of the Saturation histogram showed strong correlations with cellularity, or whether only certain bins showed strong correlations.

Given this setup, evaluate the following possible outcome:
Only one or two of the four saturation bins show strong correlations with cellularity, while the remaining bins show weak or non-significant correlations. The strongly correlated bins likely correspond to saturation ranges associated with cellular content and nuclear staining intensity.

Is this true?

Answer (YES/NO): YES